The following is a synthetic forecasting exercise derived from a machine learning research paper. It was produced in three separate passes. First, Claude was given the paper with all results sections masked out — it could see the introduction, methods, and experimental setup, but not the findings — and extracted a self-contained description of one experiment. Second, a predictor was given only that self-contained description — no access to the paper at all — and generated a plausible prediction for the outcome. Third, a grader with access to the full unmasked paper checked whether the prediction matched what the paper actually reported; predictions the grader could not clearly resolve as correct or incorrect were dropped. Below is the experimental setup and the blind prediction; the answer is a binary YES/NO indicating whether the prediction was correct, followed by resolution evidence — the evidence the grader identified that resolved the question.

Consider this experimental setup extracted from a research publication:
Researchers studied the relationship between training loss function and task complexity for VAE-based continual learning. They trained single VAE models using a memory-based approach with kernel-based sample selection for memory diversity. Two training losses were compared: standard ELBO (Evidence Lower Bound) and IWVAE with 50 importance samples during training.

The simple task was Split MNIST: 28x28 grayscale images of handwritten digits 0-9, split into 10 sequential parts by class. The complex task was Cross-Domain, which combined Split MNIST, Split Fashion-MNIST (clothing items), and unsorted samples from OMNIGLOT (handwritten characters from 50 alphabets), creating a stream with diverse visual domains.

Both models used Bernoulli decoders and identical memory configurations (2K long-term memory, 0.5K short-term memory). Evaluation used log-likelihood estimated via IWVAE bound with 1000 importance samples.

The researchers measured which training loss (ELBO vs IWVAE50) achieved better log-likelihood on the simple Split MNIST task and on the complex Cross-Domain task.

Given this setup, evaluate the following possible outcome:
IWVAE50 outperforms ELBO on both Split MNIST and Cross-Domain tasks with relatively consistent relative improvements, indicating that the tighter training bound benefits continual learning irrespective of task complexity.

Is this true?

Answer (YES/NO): NO